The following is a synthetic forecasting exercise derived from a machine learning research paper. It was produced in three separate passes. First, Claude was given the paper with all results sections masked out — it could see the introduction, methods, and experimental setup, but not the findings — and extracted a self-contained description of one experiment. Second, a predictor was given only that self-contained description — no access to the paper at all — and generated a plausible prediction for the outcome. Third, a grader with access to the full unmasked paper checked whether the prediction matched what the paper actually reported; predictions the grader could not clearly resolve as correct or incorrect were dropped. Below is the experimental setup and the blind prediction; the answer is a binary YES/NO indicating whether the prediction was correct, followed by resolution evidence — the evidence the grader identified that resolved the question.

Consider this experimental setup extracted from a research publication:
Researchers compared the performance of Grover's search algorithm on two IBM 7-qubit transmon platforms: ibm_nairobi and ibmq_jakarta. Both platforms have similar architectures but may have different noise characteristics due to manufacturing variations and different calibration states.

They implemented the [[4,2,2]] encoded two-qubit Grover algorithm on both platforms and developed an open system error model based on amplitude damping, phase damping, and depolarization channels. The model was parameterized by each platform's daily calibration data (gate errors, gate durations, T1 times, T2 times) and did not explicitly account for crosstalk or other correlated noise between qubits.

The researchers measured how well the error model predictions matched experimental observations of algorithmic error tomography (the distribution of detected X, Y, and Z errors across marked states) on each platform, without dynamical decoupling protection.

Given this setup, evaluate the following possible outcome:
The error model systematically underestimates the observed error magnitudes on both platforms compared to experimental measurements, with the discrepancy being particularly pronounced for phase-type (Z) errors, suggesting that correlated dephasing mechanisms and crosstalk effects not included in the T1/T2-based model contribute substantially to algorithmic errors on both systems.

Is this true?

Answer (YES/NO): NO